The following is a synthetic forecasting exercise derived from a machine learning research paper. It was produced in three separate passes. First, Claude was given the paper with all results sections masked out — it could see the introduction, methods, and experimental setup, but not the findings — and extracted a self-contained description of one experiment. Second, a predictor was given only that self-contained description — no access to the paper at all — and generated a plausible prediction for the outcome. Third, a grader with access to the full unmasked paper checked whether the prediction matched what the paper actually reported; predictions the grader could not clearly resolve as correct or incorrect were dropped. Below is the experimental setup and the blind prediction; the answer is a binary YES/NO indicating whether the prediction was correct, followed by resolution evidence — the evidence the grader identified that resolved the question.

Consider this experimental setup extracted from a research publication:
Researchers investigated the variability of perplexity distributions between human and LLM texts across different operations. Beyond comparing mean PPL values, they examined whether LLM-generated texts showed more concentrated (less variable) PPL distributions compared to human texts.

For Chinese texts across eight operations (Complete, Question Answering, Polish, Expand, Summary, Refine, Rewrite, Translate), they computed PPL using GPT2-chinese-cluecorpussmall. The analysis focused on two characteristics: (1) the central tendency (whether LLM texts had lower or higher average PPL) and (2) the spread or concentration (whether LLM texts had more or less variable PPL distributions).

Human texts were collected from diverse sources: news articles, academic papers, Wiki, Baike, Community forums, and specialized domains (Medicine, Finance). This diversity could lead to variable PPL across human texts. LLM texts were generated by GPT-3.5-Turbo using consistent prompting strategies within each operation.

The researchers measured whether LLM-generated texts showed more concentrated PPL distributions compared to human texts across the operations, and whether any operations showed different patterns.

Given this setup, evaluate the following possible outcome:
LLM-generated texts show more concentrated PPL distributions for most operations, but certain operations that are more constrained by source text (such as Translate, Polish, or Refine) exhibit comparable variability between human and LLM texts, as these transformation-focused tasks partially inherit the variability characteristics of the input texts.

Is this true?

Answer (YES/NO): NO